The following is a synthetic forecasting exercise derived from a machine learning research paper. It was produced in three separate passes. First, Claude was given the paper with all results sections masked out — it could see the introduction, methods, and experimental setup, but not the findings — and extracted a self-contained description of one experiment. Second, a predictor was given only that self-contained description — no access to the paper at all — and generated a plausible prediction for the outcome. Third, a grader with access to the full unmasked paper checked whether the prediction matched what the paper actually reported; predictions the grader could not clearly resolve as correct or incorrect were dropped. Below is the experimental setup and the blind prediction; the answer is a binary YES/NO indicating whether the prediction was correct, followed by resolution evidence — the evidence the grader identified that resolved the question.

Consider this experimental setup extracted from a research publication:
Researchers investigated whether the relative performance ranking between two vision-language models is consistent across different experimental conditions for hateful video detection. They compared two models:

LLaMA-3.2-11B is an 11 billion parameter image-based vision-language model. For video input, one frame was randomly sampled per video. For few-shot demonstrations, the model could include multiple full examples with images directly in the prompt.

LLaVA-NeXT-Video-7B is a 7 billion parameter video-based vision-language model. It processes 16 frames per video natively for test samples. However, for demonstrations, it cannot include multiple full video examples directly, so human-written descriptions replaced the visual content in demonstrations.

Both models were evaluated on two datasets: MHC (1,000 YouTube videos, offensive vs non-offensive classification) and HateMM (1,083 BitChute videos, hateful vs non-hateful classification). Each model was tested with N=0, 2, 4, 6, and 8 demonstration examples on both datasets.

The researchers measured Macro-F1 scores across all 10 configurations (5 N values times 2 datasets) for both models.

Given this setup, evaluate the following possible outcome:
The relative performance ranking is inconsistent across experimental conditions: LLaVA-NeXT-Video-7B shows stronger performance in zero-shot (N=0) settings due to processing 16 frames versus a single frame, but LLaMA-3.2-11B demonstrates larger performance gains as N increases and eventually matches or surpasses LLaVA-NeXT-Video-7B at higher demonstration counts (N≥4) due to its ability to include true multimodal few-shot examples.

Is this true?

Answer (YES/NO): NO